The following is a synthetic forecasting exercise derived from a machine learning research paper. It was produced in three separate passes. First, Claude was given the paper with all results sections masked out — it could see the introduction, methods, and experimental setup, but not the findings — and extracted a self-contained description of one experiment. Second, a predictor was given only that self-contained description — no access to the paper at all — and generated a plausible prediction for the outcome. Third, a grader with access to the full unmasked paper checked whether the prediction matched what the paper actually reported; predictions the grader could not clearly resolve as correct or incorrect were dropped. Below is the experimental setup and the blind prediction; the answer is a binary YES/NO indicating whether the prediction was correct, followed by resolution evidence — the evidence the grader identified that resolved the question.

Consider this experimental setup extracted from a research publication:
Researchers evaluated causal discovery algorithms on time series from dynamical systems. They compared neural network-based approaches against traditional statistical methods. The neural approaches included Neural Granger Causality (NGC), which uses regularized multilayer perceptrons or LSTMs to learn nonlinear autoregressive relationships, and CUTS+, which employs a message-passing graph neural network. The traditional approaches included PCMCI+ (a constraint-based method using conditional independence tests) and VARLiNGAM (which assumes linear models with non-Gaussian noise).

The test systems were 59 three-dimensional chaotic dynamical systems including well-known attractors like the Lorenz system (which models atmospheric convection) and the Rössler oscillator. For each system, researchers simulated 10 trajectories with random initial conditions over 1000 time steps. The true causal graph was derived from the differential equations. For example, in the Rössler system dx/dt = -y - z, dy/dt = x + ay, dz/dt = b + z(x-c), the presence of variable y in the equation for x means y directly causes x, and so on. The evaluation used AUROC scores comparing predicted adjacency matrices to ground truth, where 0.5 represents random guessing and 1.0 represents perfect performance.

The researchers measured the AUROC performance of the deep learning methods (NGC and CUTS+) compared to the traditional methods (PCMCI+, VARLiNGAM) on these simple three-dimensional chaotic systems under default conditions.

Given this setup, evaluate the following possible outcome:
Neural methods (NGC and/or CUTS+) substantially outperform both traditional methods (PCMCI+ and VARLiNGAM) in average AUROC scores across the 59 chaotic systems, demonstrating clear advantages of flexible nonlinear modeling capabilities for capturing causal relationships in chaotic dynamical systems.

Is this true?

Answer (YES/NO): NO